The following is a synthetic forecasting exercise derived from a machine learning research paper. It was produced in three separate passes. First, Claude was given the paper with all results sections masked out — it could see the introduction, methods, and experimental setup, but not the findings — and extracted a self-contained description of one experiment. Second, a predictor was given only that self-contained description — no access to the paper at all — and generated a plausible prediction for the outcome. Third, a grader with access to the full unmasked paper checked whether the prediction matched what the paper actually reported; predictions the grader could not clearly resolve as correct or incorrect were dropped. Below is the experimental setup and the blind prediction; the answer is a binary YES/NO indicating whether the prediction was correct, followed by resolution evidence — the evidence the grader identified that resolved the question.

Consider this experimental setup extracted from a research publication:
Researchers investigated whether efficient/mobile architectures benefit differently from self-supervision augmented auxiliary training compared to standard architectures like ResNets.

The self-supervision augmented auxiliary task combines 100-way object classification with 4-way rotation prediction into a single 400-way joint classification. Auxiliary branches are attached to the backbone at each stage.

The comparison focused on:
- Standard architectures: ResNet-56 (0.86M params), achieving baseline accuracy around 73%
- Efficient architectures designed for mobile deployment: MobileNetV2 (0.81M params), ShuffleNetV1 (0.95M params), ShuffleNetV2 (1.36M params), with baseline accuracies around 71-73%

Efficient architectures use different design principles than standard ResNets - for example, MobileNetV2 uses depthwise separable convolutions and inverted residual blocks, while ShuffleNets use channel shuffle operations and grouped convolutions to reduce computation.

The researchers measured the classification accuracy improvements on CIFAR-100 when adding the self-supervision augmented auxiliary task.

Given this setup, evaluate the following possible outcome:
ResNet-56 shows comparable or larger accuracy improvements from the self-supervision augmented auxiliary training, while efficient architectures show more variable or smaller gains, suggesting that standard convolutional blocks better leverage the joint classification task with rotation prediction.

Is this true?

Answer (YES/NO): NO